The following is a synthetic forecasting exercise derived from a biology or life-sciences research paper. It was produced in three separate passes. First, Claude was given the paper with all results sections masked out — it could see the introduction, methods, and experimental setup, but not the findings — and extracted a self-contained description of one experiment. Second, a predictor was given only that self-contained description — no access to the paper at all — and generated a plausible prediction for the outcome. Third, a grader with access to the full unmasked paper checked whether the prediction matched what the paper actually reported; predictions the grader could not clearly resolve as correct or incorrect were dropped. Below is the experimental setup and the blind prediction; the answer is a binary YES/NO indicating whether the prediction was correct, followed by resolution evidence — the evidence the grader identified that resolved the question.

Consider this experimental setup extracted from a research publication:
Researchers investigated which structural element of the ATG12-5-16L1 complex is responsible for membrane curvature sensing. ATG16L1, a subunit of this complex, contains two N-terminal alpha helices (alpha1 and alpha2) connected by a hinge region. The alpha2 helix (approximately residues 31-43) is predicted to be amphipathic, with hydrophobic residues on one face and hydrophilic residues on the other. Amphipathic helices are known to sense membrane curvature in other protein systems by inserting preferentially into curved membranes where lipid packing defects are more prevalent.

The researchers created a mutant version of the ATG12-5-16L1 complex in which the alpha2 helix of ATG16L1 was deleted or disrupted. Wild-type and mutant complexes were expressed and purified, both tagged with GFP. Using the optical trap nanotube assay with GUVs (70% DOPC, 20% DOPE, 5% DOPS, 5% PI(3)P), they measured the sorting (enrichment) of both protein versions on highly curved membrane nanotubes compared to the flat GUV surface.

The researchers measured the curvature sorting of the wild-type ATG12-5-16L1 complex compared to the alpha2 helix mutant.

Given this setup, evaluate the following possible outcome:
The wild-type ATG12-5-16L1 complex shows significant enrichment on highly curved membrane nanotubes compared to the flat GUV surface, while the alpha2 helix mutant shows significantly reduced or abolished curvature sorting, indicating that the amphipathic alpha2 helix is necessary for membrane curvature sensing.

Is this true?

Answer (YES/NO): YES